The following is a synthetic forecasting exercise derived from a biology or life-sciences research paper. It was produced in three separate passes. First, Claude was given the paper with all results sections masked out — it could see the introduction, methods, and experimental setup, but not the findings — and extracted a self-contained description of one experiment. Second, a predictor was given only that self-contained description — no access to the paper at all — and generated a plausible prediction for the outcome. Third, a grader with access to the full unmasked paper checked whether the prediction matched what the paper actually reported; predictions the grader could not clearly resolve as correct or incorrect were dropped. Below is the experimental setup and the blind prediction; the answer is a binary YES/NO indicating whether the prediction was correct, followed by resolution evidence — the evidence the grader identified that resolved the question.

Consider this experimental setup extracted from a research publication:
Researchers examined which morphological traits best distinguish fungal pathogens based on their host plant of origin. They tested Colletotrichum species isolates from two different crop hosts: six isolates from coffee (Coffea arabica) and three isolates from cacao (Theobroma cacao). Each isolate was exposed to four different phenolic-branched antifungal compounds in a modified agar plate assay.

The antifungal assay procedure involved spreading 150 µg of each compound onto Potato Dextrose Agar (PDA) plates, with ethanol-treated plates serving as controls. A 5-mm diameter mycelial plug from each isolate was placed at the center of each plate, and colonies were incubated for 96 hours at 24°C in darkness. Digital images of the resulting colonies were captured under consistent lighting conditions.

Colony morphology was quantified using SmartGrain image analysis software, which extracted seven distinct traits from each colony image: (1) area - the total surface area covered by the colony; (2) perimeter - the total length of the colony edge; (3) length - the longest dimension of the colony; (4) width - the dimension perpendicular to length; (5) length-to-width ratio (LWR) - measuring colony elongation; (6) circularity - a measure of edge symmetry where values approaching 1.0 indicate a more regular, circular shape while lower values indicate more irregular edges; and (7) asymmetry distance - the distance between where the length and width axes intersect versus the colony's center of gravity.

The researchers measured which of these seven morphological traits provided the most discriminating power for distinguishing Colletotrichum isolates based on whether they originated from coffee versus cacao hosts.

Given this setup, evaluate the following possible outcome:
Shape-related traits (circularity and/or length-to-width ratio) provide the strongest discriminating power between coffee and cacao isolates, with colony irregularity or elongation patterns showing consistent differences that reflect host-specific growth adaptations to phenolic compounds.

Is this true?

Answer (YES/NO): YES